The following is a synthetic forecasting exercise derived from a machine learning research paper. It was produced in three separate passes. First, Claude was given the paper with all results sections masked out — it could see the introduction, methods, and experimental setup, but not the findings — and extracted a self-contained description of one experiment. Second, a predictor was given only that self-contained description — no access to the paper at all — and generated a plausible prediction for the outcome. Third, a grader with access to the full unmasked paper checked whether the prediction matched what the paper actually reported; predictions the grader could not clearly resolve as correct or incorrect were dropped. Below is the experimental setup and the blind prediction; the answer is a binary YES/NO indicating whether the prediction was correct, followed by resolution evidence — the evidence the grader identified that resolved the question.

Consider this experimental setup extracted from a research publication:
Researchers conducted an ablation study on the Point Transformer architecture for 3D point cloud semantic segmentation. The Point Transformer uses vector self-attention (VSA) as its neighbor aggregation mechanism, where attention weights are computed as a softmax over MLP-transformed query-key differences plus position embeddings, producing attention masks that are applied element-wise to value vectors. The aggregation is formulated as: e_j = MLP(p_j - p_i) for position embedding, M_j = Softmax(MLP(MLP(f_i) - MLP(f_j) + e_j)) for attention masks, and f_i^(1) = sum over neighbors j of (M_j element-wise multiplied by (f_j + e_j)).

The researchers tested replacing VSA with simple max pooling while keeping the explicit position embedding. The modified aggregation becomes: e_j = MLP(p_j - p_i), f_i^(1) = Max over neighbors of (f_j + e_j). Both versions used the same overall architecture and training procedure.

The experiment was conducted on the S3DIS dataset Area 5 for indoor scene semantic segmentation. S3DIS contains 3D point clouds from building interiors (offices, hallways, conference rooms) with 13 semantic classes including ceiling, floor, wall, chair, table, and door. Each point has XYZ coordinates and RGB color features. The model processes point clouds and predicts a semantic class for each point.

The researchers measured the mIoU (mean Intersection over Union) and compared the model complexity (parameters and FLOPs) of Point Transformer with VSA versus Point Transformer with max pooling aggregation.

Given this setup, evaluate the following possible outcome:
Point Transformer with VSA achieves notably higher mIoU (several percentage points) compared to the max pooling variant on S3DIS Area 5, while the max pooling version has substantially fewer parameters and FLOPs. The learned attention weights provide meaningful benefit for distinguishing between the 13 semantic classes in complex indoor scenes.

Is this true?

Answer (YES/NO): NO